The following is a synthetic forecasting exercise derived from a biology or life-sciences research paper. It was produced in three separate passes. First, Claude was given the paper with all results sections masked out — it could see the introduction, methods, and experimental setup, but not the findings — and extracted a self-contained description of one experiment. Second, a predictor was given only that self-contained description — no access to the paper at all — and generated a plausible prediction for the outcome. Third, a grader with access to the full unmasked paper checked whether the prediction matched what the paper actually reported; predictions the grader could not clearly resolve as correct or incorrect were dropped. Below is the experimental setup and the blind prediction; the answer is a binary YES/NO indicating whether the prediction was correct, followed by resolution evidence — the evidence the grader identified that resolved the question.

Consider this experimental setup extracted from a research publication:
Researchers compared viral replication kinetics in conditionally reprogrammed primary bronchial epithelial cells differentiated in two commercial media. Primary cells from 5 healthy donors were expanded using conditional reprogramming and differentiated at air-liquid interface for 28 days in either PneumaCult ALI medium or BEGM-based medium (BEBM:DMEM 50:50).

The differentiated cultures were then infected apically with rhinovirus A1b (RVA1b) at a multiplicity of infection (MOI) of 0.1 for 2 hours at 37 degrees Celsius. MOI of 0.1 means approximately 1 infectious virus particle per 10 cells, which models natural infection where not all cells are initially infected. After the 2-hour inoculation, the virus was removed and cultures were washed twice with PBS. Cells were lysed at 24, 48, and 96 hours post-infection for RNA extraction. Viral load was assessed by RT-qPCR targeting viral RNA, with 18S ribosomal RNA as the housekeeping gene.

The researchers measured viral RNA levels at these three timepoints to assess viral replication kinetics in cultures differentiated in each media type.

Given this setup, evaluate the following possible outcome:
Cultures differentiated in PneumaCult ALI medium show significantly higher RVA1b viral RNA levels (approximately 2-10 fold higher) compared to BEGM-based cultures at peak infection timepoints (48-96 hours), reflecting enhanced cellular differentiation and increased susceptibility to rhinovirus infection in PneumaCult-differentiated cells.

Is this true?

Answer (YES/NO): NO